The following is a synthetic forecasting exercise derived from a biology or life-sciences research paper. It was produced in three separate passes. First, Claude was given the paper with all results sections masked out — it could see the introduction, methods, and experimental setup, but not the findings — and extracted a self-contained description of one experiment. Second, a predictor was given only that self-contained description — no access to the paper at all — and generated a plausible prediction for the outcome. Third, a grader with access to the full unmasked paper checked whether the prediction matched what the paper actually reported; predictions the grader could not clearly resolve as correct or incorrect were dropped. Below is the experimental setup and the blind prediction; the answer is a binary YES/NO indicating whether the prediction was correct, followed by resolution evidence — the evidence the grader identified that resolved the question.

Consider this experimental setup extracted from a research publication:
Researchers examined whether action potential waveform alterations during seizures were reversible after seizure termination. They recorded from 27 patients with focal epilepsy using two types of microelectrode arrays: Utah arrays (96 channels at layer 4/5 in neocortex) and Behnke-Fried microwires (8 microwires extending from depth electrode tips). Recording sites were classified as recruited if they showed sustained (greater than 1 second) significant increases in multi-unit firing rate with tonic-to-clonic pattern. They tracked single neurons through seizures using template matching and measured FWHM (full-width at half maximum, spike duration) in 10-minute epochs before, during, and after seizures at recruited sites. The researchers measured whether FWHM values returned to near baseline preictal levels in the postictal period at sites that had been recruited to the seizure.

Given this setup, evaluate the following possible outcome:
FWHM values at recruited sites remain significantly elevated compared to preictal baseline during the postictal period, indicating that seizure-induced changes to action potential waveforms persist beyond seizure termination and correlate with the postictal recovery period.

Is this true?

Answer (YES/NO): NO